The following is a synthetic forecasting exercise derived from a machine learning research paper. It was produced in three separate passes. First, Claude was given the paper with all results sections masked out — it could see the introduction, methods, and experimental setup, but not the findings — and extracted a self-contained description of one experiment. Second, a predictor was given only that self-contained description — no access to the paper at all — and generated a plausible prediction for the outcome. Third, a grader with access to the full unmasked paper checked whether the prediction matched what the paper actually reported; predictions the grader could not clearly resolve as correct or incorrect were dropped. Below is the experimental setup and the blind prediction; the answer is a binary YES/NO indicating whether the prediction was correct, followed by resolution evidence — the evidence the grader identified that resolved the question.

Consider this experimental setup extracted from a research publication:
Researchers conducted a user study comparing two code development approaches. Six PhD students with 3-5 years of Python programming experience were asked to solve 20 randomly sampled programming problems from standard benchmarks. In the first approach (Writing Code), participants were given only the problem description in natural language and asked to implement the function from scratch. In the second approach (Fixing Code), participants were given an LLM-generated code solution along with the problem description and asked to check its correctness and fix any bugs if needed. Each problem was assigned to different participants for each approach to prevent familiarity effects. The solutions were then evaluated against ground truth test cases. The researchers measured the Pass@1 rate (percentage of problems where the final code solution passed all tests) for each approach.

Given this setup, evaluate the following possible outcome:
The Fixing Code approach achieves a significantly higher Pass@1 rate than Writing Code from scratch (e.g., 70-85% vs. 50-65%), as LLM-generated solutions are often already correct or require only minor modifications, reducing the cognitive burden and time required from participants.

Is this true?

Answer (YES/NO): NO